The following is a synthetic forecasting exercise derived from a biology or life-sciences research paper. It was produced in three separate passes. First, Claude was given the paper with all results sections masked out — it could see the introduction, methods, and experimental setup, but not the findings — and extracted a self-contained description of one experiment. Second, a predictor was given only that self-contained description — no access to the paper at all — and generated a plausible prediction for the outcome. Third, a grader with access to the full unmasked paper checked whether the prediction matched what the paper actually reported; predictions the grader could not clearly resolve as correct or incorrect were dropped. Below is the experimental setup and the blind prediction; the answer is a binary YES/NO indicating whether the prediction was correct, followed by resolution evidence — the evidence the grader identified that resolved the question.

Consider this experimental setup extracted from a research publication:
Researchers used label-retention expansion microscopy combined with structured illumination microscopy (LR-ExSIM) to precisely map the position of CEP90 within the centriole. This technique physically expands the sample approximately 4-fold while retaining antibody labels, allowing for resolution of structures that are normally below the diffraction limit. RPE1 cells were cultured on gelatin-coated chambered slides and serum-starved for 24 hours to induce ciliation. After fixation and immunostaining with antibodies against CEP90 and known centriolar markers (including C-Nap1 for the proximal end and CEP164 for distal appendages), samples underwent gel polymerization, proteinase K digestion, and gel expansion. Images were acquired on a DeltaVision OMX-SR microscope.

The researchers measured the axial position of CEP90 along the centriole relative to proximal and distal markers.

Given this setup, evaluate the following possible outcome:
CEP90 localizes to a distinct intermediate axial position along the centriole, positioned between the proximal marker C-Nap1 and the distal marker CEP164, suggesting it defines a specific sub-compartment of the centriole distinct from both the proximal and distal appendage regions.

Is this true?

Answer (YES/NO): NO